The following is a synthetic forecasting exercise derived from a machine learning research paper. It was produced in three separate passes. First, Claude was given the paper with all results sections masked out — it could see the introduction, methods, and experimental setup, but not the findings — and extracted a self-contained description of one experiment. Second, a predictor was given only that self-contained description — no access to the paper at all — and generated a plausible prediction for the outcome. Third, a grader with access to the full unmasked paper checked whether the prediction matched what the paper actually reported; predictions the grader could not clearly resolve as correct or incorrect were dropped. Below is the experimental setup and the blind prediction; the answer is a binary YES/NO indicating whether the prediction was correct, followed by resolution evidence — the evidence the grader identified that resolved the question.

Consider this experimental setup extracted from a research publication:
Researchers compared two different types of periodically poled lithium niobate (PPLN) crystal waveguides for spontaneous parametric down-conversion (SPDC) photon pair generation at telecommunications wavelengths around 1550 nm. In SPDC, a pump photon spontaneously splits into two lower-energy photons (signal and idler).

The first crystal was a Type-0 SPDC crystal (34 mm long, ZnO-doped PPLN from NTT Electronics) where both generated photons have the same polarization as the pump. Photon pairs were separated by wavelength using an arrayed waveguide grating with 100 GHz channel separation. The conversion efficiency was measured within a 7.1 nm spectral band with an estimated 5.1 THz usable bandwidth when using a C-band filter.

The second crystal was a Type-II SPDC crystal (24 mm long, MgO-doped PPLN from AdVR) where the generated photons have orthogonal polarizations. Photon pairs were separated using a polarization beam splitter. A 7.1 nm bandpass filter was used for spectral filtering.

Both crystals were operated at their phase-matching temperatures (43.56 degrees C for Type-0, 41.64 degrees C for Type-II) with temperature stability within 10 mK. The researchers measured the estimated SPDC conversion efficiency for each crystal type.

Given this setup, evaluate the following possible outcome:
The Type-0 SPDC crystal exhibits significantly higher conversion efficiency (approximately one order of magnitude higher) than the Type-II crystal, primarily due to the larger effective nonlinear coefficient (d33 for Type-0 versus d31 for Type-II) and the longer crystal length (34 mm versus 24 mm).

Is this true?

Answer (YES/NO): NO